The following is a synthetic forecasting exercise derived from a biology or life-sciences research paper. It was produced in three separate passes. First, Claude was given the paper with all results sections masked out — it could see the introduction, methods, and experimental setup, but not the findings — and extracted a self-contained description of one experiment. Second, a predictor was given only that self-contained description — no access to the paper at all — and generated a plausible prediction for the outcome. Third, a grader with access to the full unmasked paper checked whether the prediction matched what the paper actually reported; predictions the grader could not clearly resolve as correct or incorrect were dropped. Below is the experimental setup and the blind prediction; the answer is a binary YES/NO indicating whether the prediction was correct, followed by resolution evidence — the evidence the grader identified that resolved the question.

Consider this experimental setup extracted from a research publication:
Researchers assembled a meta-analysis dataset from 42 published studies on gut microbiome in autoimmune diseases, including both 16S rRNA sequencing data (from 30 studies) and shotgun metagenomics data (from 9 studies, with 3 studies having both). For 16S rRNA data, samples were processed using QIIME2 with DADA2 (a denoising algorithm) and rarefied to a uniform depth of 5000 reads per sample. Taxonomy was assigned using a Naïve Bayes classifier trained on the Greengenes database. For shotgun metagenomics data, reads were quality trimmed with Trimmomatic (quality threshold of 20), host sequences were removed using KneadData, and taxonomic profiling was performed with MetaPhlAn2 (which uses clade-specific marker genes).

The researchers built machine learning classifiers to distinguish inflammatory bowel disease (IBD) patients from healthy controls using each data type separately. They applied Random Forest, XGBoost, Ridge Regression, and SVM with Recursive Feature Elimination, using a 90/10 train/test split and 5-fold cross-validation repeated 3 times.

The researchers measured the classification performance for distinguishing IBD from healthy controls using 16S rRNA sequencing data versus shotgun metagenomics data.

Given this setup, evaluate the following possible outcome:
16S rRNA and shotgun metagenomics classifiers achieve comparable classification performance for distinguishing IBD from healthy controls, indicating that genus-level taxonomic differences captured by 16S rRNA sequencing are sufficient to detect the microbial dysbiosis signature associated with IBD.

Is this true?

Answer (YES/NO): YES